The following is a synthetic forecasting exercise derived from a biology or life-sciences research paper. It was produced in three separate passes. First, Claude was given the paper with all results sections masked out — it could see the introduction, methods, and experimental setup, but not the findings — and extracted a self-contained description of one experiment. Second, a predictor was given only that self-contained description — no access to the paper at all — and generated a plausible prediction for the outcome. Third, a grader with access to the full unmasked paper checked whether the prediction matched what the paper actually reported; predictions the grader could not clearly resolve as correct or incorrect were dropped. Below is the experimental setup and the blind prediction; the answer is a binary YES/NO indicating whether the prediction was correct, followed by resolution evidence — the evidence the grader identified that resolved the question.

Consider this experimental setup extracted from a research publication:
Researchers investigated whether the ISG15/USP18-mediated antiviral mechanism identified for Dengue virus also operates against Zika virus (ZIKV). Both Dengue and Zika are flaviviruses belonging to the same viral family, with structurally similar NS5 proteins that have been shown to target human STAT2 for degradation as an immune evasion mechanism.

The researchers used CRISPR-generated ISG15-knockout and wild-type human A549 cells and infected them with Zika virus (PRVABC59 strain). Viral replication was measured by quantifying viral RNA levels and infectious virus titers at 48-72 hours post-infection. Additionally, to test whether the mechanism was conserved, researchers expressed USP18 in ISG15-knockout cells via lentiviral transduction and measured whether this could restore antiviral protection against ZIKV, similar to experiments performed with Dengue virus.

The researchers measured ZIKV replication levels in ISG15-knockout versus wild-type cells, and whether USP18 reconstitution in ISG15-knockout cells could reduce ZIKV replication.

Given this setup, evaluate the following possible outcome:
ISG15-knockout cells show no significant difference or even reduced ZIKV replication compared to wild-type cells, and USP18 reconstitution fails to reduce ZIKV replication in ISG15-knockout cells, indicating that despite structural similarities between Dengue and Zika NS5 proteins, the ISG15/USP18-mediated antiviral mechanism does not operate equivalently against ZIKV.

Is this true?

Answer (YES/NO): NO